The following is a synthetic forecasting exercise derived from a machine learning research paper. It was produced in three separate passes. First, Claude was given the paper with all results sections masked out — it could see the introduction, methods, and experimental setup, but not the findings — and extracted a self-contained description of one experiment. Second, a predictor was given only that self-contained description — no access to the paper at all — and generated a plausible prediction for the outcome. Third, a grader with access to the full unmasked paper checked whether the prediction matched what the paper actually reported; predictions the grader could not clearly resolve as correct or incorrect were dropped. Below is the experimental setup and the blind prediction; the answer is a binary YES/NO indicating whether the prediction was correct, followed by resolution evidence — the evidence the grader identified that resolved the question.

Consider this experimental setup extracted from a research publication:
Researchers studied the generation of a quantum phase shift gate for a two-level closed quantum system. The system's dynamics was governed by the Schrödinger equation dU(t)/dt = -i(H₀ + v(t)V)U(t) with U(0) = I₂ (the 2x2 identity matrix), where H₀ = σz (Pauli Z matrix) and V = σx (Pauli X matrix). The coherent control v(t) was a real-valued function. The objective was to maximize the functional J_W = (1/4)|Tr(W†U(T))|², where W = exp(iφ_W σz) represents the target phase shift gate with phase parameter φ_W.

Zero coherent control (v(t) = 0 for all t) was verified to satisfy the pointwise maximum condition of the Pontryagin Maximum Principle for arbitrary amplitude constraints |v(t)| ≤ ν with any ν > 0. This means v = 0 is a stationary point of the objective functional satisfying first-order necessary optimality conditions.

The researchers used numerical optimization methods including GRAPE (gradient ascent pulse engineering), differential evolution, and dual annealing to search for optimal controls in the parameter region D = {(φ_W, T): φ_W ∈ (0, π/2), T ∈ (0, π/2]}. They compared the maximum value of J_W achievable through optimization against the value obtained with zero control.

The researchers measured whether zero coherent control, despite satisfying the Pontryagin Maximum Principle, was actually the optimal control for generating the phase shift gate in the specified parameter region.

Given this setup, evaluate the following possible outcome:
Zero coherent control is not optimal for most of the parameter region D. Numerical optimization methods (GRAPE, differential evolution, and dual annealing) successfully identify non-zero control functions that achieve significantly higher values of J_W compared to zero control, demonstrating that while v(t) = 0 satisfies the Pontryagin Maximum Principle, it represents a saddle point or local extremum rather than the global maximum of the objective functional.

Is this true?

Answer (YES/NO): YES